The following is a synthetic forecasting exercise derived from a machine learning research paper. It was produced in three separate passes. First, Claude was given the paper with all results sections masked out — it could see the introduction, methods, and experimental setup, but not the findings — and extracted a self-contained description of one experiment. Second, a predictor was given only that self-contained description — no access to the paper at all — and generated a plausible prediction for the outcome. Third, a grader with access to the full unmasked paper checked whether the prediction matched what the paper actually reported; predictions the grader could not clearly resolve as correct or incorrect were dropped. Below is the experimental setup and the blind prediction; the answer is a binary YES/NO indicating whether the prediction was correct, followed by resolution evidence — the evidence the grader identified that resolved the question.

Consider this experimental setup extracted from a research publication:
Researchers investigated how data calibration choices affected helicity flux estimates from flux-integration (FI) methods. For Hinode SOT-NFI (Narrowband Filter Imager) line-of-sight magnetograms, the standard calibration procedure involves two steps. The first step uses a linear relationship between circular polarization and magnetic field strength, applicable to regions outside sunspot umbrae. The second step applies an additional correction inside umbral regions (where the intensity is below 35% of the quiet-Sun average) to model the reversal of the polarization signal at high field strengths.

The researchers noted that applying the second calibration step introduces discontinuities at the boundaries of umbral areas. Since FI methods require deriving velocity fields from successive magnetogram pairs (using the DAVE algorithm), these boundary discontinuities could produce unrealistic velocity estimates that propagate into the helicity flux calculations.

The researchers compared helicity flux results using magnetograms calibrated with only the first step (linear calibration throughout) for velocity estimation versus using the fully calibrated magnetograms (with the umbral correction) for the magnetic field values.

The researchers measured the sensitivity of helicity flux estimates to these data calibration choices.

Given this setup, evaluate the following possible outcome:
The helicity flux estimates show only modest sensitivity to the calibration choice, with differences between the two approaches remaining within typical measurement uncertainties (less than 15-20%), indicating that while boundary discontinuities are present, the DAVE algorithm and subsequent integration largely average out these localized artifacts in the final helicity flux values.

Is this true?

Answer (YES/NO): NO